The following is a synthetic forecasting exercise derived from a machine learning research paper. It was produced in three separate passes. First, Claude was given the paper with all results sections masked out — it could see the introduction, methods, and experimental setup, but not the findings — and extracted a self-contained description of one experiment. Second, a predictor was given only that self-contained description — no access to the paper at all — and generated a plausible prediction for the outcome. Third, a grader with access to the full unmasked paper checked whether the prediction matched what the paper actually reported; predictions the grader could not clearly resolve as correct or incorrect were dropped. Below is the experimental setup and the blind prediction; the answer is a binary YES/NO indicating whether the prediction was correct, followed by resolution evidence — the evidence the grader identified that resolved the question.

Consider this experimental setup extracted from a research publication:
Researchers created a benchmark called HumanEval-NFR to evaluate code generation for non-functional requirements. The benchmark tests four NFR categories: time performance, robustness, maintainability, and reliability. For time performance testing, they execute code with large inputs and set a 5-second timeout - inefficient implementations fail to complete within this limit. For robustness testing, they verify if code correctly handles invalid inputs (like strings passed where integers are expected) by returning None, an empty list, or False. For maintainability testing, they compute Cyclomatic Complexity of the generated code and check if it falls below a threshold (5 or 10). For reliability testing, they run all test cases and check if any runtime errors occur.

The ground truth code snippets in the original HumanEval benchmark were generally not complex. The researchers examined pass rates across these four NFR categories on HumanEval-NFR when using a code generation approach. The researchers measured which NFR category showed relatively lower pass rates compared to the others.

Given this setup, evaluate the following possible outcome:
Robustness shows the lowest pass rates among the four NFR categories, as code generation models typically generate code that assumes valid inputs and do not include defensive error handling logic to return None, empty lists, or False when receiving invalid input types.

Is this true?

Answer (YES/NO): YES